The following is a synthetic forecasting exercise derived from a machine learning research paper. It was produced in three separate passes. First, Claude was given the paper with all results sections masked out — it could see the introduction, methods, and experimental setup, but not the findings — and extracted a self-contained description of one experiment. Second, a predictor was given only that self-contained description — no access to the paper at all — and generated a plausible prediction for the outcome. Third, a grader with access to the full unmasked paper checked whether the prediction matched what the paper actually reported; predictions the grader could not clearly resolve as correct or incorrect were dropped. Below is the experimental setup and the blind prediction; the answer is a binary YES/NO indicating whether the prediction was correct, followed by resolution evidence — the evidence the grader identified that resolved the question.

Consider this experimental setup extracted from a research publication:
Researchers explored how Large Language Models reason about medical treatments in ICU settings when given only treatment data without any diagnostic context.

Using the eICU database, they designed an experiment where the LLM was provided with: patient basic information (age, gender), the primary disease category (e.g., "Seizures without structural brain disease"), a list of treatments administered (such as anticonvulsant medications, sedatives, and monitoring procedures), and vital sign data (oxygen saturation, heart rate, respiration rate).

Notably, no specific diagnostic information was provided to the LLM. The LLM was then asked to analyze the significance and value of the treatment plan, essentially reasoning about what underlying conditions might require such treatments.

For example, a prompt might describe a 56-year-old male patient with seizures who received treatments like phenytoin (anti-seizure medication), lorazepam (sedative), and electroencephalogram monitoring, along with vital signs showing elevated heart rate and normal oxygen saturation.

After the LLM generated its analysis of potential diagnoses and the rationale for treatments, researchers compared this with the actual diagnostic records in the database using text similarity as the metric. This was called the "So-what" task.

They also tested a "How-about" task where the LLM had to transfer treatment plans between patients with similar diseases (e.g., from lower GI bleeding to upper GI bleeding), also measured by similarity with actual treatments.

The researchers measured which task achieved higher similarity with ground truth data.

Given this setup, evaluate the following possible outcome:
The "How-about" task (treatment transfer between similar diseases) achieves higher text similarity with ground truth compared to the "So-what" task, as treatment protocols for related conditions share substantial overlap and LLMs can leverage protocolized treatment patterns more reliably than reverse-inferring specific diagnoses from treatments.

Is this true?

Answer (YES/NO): YES